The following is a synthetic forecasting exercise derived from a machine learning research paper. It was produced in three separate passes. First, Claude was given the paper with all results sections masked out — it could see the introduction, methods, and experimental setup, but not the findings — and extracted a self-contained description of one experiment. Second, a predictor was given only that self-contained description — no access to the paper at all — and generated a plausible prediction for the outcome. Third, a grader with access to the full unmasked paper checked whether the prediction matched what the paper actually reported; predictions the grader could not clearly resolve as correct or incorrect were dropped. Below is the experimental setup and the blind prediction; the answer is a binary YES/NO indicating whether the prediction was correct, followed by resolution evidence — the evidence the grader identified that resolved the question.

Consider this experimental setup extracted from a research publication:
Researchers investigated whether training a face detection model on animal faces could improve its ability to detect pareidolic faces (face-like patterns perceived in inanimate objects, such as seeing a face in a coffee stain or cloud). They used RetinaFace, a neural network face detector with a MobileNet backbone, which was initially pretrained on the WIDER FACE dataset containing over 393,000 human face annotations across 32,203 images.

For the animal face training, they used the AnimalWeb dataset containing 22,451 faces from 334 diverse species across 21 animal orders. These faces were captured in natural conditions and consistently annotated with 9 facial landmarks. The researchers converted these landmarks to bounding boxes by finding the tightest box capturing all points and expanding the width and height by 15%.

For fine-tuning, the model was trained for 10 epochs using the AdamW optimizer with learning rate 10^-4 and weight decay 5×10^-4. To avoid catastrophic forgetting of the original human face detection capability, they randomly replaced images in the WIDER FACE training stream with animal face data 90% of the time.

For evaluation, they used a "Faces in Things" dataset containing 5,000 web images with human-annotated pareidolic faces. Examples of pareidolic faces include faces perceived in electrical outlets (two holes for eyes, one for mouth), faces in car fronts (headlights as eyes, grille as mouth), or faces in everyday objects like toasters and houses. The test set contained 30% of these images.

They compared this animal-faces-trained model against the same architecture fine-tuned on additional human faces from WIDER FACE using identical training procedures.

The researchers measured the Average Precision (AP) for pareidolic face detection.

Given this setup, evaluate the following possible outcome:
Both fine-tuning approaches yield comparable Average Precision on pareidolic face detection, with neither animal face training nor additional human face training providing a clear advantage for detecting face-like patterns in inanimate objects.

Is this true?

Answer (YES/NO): NO